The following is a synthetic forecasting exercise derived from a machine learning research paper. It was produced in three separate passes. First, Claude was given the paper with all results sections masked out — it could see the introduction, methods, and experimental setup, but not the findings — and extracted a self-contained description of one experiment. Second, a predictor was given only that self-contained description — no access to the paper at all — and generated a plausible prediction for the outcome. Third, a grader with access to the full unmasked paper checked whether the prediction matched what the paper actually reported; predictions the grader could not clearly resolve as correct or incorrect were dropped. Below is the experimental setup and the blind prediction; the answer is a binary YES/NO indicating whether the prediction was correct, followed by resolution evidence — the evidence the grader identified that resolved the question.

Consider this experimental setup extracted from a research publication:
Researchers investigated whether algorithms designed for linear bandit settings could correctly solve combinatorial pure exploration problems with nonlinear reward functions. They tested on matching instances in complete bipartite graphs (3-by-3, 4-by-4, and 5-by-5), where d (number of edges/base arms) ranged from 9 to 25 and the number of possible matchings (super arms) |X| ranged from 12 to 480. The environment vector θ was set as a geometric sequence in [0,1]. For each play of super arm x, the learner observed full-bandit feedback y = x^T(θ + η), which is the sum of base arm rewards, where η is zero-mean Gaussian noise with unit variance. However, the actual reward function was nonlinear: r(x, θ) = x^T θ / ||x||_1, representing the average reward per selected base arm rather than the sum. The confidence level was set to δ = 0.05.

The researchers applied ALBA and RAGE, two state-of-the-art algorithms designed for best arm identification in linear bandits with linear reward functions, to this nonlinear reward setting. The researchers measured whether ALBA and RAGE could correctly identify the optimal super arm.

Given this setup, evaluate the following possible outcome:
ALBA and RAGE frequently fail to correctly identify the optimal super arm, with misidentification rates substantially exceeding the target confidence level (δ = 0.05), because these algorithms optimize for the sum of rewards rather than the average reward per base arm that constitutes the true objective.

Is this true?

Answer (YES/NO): YES